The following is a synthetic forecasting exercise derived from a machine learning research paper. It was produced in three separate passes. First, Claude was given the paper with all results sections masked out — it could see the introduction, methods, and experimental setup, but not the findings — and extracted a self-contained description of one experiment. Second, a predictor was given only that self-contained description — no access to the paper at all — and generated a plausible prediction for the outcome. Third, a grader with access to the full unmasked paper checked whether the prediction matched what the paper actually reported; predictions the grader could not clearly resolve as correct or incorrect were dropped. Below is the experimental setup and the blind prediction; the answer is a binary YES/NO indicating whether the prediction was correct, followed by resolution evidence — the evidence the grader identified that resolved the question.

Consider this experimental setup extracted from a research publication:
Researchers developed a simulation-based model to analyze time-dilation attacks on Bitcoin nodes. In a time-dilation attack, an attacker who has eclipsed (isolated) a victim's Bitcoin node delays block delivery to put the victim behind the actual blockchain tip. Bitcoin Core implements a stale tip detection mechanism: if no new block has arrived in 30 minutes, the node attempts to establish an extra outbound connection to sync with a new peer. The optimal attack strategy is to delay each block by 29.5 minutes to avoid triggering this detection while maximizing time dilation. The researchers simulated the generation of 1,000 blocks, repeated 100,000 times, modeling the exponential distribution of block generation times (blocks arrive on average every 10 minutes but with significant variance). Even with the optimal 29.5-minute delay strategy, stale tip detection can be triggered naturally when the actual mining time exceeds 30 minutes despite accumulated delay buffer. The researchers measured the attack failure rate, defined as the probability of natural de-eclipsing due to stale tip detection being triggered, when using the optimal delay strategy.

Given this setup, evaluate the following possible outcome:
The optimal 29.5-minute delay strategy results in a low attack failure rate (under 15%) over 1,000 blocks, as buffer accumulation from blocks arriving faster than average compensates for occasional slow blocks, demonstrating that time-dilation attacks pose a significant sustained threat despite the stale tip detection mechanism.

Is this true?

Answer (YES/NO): YES